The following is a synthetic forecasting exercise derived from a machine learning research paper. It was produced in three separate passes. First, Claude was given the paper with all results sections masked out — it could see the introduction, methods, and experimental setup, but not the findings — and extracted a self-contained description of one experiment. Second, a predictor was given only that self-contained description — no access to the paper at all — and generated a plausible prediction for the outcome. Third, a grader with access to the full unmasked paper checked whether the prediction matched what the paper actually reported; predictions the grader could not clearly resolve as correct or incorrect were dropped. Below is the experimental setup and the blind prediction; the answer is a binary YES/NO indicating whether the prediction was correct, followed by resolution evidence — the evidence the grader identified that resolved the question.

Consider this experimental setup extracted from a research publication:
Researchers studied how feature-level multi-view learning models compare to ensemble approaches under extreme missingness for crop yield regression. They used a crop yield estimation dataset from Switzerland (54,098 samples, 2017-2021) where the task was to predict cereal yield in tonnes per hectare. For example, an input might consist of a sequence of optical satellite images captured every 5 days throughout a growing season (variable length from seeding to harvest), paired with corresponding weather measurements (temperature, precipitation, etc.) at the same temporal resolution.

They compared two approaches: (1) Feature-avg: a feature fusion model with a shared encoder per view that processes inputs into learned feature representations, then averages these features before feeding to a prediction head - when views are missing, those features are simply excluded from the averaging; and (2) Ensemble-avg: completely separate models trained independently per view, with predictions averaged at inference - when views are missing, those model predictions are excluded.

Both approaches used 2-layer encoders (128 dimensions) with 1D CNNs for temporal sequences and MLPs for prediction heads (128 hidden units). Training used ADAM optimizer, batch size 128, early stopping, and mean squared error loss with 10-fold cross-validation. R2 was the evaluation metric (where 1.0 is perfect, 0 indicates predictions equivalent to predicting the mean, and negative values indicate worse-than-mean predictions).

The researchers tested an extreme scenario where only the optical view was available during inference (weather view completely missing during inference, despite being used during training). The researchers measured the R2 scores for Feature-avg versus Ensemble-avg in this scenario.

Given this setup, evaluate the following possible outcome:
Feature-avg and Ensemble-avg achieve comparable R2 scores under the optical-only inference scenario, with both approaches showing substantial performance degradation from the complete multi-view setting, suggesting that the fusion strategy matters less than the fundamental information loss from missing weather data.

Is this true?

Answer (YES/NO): NO